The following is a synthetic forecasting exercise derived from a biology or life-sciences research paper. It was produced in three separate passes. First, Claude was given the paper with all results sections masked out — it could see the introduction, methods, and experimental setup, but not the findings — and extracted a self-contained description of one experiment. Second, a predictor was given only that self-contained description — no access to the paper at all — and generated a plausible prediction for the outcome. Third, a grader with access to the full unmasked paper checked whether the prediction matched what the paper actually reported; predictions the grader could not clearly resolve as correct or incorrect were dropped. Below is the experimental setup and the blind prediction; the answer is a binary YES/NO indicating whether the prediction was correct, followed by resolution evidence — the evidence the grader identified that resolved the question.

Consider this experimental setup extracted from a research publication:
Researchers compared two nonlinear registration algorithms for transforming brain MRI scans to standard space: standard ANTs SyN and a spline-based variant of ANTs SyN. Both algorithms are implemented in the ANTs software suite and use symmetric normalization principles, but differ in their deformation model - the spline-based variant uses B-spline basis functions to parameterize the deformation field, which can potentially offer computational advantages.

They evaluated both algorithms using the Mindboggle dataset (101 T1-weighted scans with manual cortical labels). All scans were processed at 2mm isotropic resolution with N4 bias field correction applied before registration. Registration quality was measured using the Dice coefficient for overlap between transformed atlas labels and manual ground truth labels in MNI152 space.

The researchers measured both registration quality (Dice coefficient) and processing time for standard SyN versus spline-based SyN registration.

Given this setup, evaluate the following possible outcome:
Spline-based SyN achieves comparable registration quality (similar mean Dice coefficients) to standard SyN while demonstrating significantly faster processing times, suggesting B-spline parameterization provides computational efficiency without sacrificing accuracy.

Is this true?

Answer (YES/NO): NO